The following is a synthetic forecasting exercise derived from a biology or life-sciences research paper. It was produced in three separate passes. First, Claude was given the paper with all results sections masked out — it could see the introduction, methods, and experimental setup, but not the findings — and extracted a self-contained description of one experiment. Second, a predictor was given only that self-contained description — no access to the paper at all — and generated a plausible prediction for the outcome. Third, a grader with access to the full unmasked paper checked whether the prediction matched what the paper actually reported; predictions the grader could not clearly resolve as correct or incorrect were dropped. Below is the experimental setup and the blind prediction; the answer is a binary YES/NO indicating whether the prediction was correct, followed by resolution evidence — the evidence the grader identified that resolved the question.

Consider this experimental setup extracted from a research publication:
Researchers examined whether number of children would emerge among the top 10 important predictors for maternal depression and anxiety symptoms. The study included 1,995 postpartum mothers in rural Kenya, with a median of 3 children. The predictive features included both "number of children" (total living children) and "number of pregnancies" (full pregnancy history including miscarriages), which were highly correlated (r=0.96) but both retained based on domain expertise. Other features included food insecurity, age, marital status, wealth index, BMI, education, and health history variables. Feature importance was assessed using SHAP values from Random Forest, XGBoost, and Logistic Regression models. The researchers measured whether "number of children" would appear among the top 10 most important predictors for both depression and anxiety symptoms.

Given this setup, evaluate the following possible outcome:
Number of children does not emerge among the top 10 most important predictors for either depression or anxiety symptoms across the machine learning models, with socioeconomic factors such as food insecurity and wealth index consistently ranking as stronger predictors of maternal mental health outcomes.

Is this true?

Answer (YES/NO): NO